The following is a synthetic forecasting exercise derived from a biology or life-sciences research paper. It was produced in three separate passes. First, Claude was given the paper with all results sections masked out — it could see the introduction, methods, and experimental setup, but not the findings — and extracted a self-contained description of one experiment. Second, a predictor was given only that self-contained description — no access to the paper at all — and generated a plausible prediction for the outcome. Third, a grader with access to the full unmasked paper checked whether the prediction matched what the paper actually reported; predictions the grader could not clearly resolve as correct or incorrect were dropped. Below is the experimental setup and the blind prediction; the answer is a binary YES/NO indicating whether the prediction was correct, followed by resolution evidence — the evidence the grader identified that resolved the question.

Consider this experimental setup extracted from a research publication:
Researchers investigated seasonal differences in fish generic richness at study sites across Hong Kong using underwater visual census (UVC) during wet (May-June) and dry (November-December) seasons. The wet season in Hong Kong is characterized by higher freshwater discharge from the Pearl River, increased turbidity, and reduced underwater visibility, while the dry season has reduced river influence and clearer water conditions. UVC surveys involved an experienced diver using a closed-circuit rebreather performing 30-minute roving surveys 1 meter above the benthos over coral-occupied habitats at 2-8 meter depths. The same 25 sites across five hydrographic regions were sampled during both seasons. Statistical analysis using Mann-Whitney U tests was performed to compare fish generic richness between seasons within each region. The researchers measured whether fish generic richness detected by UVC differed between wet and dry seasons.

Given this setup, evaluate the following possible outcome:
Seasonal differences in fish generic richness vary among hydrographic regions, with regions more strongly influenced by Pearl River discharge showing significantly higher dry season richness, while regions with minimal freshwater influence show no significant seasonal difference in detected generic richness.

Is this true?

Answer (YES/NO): NO